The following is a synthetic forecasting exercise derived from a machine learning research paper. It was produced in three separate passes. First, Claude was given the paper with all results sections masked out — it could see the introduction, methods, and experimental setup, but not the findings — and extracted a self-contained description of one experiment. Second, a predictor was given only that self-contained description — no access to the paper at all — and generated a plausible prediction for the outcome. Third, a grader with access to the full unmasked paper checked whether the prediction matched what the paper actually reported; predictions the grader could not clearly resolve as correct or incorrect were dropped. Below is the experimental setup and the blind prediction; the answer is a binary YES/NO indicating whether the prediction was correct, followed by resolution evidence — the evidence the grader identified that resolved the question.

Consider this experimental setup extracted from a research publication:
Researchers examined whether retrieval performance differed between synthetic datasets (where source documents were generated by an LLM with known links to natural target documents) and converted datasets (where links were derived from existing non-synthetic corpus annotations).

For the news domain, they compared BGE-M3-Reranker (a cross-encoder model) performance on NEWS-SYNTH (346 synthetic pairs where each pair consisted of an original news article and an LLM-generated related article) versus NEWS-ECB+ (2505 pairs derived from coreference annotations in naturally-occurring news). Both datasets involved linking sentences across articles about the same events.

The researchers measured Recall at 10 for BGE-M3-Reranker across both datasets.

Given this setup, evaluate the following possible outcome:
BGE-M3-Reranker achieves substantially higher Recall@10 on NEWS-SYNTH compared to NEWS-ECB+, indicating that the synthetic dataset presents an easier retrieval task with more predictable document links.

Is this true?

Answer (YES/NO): NO